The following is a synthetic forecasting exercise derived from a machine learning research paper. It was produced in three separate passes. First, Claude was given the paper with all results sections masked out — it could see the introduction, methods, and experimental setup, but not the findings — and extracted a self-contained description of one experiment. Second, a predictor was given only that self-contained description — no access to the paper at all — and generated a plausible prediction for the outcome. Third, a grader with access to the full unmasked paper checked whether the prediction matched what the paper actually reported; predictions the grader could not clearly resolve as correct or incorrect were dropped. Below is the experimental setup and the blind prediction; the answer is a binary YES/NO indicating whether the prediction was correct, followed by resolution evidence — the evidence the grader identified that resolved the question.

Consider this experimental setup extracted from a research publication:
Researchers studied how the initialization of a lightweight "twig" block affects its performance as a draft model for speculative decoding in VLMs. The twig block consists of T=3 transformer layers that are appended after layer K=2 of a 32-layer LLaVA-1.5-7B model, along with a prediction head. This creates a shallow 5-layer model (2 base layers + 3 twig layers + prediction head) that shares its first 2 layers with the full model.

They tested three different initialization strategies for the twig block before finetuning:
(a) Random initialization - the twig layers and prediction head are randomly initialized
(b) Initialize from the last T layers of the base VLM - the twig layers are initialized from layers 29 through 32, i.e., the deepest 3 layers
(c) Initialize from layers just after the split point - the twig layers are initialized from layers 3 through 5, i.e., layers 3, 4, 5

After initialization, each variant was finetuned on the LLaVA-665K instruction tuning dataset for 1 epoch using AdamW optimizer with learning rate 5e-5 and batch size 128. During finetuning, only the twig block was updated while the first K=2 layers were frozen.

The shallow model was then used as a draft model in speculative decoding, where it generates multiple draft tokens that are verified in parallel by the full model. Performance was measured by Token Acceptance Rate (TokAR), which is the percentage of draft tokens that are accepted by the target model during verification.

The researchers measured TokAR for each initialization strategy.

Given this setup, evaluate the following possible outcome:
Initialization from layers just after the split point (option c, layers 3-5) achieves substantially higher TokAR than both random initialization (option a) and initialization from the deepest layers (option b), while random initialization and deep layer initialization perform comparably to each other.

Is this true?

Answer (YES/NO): NO